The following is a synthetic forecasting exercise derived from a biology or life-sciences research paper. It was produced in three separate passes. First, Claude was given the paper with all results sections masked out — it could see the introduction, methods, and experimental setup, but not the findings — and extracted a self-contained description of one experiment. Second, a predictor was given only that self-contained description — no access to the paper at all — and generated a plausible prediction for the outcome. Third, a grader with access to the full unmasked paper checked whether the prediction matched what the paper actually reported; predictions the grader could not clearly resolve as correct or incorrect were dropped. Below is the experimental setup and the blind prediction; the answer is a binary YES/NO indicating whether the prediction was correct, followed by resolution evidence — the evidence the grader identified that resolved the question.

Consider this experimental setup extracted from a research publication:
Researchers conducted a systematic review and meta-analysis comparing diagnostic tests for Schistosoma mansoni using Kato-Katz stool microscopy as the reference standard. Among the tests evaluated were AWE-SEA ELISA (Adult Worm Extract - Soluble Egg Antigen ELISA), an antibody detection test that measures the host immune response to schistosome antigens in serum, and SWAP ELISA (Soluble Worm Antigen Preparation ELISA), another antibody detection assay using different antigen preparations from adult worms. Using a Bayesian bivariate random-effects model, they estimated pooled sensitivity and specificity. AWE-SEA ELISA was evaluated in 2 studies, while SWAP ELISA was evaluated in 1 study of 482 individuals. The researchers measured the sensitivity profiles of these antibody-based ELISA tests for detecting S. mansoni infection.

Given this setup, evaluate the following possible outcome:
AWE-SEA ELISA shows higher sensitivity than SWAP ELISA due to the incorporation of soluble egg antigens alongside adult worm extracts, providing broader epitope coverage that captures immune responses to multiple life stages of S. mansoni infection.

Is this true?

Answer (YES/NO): NO